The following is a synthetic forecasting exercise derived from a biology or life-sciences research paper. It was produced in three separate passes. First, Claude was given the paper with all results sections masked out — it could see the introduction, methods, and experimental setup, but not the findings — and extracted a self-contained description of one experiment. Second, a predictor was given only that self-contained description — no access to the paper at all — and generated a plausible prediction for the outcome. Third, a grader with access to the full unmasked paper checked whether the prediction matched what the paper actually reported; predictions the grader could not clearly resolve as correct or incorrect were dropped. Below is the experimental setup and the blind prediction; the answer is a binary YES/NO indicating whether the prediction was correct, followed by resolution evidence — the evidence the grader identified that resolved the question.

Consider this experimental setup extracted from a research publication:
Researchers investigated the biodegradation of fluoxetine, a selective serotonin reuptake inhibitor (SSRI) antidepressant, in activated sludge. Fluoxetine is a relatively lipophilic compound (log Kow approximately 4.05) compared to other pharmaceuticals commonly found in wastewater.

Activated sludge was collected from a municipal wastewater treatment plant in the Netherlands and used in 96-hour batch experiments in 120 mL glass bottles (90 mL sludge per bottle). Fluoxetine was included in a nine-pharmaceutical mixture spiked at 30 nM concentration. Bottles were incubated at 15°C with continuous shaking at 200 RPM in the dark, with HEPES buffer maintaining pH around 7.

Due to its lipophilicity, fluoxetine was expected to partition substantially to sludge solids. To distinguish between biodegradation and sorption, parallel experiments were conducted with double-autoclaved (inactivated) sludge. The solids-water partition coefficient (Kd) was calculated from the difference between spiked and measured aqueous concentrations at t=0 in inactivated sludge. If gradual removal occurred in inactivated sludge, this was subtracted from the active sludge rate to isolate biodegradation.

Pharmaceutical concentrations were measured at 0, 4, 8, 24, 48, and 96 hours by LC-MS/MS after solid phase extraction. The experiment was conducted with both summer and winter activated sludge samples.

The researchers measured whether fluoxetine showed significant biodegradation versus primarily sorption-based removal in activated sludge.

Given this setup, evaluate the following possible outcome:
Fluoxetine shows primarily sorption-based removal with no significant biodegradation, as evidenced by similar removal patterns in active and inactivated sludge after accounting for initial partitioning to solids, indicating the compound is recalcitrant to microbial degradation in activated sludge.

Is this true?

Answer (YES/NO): YES